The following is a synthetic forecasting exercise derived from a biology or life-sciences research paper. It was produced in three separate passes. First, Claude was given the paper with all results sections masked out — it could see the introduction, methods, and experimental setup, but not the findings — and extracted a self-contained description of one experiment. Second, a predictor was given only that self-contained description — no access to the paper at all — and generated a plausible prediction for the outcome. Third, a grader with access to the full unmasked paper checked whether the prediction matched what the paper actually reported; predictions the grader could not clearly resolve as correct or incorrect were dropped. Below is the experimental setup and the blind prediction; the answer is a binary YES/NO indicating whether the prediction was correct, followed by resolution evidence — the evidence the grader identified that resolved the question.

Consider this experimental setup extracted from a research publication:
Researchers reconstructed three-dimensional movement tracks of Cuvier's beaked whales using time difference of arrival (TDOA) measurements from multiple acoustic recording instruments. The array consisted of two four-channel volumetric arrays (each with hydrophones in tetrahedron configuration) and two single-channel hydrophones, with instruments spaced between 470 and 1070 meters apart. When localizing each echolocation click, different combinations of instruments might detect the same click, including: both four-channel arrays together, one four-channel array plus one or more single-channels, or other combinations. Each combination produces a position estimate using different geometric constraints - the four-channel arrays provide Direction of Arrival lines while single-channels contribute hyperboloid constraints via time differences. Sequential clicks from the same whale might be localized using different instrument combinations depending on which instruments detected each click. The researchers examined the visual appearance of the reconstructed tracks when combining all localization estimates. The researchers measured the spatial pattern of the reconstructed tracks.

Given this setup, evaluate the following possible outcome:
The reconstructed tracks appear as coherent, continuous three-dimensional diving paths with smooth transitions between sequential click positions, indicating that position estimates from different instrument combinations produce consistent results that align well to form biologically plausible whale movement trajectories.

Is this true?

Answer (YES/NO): NO